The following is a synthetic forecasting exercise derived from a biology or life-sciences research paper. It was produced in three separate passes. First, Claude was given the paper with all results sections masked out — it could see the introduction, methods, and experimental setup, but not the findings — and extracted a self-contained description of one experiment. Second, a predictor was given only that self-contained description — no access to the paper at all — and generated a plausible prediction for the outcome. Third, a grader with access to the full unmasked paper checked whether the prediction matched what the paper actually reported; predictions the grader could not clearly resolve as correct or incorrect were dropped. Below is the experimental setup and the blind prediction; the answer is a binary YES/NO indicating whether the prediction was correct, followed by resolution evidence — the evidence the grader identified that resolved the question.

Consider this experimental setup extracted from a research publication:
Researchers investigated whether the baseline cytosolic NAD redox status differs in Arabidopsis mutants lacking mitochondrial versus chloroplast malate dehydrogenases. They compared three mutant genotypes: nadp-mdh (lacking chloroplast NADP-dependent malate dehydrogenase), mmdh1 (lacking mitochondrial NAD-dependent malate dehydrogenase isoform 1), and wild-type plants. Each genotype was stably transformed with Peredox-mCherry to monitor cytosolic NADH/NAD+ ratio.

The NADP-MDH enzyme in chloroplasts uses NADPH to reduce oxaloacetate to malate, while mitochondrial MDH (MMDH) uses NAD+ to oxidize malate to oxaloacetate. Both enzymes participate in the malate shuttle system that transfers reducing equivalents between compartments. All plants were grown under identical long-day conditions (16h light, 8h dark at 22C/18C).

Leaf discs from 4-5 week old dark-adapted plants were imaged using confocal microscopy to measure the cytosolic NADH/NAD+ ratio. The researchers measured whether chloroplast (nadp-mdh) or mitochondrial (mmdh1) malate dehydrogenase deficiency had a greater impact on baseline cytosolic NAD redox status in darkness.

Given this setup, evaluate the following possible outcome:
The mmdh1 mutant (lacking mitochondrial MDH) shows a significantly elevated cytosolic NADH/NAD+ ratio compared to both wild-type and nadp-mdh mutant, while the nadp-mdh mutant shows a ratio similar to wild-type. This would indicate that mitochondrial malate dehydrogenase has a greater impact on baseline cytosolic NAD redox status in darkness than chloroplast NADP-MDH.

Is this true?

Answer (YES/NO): NO